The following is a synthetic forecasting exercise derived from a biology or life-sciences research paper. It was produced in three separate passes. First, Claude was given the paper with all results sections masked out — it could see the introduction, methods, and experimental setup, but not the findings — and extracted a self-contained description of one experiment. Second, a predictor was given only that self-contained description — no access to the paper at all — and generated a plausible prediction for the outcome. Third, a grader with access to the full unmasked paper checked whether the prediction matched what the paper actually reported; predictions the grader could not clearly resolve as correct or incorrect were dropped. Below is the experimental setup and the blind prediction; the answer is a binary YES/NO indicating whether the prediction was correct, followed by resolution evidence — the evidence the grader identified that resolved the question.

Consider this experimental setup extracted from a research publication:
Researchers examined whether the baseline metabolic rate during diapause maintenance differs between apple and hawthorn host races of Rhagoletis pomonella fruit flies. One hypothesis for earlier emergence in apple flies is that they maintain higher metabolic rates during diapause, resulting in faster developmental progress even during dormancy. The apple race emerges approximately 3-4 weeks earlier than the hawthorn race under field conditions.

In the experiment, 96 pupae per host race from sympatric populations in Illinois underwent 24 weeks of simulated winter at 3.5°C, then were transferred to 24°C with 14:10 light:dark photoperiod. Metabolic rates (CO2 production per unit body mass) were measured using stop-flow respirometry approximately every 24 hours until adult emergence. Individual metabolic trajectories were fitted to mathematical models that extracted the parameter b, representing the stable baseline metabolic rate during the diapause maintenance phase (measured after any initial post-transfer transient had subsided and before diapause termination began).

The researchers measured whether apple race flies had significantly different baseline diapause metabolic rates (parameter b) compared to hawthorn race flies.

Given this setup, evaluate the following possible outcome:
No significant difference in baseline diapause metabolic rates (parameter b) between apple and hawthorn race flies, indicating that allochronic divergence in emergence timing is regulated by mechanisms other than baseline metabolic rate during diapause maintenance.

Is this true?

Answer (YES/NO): NO